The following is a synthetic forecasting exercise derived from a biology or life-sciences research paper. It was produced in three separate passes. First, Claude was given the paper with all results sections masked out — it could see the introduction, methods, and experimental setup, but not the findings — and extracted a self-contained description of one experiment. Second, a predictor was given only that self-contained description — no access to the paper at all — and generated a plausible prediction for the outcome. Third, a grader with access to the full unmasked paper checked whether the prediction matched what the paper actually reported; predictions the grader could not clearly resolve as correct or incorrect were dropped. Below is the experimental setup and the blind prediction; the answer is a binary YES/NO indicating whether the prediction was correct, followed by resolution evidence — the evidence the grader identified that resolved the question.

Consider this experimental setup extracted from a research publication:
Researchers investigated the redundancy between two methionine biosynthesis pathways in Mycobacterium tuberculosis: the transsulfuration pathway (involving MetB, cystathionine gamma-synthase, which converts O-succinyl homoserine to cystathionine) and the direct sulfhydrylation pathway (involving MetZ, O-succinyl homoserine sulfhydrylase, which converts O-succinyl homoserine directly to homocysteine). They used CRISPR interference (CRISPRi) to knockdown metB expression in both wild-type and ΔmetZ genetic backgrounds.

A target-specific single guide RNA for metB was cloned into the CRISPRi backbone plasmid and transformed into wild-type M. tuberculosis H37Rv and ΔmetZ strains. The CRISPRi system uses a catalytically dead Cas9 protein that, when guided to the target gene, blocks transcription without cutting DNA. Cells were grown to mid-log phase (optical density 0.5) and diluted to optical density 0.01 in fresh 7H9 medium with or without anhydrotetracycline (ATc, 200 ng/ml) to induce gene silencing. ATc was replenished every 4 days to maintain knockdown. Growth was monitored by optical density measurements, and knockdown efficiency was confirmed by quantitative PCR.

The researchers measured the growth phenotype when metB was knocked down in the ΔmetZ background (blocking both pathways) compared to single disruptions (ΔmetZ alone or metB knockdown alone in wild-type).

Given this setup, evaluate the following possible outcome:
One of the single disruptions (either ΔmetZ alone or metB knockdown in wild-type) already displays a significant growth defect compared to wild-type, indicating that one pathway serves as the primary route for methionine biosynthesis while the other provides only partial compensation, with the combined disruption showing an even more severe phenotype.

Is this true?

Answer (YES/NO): NO